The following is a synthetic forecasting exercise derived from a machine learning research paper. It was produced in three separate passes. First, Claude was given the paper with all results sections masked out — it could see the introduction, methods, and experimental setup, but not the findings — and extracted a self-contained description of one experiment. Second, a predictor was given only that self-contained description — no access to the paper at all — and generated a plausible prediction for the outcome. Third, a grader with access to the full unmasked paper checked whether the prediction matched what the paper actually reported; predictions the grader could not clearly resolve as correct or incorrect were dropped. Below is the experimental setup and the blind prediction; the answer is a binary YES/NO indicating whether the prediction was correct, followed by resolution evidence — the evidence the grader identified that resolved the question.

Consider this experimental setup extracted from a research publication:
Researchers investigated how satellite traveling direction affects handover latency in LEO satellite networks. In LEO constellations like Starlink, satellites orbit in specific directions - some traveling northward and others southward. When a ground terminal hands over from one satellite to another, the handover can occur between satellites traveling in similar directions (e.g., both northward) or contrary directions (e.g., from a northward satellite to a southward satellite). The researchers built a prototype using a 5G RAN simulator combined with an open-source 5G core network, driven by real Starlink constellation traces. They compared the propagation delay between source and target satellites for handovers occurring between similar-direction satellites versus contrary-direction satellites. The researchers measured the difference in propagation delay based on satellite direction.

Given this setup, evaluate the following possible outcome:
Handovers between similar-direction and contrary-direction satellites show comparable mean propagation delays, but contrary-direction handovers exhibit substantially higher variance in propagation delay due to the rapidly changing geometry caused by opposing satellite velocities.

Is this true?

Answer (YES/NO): NO